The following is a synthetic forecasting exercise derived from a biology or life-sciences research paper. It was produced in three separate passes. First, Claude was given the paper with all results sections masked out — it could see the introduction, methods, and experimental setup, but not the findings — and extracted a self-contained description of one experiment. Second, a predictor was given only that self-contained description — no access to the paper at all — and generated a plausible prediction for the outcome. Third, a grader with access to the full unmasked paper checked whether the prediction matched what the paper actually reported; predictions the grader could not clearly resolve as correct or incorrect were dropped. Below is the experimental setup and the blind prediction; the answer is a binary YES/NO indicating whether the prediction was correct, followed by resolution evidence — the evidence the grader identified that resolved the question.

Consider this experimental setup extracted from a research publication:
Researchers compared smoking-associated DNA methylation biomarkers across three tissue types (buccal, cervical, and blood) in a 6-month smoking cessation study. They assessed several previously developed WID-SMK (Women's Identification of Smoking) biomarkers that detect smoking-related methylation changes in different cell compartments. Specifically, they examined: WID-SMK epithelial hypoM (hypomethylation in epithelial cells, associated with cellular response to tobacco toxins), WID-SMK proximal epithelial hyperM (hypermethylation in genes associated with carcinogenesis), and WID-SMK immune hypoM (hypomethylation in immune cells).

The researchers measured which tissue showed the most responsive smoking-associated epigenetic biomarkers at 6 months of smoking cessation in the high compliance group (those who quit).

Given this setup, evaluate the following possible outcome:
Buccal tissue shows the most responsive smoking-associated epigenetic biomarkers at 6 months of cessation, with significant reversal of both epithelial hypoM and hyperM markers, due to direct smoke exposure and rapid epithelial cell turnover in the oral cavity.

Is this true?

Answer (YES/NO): YES